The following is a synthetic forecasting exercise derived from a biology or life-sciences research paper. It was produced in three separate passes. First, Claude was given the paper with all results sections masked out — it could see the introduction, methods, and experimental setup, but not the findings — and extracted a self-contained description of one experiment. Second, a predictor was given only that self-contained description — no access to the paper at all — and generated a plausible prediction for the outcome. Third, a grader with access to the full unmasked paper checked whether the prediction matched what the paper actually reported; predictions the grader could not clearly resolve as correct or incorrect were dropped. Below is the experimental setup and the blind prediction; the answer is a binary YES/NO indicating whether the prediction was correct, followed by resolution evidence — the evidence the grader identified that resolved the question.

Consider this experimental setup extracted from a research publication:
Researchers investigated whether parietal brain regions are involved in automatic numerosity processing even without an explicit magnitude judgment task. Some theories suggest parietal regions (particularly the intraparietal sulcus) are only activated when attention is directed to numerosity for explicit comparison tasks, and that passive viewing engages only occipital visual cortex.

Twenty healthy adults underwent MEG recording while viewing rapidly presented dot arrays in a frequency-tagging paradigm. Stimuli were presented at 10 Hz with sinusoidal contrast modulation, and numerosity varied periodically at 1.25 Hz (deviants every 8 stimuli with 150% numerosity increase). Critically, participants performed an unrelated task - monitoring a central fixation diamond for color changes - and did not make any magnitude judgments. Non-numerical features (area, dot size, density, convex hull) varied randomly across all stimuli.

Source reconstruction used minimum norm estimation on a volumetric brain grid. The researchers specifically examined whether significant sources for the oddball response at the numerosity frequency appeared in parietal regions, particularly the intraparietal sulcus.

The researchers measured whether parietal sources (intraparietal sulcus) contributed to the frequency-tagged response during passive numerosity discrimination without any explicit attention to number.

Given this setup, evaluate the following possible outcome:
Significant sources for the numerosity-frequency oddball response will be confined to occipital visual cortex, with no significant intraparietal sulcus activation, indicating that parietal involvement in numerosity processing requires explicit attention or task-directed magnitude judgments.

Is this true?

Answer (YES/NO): NO